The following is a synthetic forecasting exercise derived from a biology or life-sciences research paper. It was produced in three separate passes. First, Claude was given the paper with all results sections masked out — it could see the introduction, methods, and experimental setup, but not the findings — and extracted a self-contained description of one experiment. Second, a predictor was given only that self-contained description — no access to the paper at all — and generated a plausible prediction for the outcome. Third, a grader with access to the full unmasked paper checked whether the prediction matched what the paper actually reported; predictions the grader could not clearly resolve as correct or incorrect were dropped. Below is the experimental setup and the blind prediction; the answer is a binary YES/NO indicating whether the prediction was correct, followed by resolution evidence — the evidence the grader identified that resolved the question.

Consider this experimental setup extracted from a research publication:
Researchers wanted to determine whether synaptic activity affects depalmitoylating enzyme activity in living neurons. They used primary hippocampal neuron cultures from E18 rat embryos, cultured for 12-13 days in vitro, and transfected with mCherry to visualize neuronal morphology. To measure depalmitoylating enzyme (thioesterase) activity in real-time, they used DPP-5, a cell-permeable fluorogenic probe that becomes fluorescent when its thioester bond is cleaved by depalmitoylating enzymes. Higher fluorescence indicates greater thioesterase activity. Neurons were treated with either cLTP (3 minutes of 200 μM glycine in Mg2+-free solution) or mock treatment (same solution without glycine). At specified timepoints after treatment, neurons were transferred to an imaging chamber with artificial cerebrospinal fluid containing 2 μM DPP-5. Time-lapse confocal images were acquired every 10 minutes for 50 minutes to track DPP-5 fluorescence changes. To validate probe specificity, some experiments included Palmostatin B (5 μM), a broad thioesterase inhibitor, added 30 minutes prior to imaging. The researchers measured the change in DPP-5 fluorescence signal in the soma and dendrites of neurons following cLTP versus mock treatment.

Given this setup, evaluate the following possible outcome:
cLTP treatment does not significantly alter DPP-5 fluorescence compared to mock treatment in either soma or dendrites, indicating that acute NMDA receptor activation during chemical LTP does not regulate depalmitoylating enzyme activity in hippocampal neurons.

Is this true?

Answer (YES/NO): YES